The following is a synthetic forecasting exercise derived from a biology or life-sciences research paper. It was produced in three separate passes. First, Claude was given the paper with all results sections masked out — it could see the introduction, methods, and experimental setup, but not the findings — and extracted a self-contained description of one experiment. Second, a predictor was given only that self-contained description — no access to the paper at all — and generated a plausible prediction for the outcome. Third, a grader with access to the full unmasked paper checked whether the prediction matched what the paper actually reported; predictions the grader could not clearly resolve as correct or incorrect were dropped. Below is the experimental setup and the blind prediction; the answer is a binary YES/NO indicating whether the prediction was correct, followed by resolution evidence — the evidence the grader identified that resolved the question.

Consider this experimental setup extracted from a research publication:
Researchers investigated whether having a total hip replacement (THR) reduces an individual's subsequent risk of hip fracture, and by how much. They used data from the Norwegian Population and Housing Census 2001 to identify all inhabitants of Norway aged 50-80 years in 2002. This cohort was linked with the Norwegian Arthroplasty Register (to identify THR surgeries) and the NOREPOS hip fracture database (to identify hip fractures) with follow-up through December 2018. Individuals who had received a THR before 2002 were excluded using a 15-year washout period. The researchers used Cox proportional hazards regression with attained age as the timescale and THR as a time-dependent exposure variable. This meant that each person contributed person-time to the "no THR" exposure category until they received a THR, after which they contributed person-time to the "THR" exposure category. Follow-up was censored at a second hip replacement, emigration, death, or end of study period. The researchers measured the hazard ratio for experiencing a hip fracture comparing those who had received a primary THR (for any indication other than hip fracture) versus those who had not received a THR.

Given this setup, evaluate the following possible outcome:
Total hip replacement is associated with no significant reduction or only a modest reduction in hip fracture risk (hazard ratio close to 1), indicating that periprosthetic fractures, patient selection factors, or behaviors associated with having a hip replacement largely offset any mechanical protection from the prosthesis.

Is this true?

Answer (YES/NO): NO